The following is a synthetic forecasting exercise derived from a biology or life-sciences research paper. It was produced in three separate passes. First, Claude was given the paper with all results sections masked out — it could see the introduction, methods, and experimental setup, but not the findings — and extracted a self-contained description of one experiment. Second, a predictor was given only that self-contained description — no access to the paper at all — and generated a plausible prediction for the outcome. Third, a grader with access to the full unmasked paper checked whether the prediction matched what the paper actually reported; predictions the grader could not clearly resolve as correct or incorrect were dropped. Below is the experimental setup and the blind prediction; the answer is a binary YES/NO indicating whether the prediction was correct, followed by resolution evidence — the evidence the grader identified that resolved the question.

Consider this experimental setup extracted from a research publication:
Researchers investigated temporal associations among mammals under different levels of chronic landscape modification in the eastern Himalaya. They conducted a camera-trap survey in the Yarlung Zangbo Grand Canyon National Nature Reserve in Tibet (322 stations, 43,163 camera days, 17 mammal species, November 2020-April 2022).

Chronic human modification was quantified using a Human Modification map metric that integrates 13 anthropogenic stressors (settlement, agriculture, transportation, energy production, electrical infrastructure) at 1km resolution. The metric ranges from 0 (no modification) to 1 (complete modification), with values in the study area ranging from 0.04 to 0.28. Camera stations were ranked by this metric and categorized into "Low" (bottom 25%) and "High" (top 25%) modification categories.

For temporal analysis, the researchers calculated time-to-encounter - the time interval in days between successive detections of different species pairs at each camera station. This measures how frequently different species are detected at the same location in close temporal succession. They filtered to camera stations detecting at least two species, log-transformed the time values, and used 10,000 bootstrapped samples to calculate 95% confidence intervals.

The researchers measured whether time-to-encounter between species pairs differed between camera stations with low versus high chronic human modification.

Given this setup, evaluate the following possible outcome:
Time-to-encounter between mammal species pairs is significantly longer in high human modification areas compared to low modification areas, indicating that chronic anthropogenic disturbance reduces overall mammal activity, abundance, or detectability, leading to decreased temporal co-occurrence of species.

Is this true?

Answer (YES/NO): NO